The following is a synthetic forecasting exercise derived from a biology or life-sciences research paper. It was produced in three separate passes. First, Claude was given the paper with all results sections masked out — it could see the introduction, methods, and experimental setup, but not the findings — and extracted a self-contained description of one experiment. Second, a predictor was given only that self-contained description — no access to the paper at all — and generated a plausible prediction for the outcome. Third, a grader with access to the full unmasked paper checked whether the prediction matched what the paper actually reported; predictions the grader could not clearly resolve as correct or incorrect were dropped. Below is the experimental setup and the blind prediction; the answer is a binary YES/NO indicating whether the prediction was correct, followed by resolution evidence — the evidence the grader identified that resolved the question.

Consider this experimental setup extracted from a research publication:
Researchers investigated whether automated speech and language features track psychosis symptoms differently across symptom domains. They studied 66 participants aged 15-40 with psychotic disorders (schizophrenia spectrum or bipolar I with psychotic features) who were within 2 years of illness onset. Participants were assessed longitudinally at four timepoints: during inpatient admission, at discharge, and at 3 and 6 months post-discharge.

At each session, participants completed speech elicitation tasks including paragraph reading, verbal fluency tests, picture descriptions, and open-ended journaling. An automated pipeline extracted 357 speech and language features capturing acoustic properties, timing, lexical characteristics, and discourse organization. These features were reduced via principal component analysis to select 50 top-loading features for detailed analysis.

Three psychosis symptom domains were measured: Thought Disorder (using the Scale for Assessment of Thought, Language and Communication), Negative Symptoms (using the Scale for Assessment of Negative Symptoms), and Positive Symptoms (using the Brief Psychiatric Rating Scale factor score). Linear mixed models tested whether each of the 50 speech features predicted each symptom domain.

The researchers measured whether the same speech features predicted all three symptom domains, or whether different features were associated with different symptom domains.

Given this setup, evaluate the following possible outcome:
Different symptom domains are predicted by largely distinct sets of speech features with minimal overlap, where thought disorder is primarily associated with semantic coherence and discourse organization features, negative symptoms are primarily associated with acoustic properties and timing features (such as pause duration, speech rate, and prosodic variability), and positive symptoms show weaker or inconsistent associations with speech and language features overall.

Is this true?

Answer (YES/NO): NO